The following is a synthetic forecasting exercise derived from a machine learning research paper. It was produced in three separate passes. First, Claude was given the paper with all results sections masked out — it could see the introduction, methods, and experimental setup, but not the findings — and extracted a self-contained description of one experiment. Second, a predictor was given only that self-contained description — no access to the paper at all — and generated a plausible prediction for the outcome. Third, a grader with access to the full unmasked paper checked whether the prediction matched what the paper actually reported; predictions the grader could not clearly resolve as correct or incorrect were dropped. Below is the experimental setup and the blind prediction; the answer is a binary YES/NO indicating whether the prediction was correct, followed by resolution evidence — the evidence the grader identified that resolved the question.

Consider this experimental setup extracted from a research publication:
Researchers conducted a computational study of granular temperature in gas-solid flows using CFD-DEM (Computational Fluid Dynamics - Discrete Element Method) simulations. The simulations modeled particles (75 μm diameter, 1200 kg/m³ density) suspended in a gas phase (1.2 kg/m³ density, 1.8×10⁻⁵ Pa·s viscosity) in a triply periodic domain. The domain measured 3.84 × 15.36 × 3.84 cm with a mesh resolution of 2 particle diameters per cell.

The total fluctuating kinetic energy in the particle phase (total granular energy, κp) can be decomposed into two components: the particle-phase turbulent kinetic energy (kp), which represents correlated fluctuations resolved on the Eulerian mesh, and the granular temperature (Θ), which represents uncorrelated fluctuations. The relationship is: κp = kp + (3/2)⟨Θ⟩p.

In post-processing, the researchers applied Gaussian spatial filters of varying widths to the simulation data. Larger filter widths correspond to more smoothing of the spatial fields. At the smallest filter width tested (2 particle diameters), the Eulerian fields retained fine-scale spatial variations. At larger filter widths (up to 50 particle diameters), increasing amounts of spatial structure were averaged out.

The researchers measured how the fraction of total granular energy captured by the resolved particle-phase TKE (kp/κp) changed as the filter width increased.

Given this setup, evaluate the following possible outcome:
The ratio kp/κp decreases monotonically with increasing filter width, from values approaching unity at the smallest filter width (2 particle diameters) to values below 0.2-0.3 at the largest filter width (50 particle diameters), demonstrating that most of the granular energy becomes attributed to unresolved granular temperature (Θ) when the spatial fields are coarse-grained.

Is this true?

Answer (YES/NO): NO